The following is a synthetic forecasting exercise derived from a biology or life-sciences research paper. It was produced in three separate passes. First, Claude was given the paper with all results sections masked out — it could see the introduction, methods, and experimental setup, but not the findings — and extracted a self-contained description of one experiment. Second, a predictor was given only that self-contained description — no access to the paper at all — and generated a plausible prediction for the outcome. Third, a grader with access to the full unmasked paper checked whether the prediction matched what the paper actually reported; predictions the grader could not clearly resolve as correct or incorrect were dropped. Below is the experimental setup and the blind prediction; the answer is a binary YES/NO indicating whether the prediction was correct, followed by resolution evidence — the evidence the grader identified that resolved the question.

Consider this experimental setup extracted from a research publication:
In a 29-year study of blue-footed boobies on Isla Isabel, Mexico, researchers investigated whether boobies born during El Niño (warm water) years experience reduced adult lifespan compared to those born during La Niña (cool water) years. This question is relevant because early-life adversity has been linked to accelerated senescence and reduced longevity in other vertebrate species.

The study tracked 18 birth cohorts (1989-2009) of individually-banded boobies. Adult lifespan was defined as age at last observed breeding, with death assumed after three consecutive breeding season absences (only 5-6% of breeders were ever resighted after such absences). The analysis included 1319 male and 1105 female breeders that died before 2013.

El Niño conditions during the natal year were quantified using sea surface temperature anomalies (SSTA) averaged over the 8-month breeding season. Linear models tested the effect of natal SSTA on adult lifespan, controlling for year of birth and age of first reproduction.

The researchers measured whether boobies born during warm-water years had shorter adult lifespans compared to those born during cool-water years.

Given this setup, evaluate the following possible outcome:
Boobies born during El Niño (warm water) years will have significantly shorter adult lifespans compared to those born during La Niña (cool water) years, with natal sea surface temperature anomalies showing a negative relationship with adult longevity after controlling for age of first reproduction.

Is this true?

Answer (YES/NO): NO